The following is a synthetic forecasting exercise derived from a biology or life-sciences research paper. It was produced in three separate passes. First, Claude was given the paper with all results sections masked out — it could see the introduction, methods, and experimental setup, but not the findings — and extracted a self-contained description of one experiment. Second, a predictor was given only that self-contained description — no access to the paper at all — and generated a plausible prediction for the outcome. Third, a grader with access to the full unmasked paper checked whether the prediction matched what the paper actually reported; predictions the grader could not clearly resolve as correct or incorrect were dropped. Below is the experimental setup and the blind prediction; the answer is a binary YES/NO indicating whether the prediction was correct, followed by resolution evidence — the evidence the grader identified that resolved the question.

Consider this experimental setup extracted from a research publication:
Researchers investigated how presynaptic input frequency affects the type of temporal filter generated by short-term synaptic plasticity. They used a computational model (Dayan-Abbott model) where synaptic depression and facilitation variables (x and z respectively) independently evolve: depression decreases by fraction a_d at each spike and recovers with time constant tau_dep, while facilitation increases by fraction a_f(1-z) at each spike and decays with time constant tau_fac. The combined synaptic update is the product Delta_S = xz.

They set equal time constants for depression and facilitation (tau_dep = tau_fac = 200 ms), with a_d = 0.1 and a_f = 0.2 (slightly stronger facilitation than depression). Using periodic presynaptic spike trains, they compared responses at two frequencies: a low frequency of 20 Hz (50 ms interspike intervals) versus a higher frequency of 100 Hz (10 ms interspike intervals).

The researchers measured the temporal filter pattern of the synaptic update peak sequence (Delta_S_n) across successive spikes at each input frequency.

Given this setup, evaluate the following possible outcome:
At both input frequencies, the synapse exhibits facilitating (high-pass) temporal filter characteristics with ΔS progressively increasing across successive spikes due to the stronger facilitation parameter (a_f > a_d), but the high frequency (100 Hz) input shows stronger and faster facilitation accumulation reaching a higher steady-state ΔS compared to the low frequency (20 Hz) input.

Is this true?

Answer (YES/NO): NO